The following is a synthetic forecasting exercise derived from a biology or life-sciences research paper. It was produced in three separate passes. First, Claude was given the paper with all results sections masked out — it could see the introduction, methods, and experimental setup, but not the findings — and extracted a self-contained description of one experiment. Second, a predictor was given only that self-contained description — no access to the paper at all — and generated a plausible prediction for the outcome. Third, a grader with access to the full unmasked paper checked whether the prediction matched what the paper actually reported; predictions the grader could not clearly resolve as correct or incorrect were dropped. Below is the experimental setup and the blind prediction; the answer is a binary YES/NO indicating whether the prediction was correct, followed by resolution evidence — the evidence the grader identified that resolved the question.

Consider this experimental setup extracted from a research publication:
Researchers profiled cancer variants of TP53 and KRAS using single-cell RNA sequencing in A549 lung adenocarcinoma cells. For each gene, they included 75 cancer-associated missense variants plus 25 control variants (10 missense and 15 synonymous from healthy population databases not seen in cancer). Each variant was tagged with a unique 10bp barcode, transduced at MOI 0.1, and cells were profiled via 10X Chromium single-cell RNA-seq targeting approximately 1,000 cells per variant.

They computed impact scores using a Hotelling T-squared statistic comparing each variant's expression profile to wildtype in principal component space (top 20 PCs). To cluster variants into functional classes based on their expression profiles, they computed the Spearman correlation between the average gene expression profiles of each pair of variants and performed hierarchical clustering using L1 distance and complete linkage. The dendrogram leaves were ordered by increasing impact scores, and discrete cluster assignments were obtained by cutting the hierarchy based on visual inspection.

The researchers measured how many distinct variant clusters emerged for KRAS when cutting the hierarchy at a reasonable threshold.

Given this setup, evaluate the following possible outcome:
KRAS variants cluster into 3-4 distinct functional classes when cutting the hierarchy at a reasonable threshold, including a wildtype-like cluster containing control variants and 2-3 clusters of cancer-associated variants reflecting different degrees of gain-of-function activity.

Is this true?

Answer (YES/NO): NO